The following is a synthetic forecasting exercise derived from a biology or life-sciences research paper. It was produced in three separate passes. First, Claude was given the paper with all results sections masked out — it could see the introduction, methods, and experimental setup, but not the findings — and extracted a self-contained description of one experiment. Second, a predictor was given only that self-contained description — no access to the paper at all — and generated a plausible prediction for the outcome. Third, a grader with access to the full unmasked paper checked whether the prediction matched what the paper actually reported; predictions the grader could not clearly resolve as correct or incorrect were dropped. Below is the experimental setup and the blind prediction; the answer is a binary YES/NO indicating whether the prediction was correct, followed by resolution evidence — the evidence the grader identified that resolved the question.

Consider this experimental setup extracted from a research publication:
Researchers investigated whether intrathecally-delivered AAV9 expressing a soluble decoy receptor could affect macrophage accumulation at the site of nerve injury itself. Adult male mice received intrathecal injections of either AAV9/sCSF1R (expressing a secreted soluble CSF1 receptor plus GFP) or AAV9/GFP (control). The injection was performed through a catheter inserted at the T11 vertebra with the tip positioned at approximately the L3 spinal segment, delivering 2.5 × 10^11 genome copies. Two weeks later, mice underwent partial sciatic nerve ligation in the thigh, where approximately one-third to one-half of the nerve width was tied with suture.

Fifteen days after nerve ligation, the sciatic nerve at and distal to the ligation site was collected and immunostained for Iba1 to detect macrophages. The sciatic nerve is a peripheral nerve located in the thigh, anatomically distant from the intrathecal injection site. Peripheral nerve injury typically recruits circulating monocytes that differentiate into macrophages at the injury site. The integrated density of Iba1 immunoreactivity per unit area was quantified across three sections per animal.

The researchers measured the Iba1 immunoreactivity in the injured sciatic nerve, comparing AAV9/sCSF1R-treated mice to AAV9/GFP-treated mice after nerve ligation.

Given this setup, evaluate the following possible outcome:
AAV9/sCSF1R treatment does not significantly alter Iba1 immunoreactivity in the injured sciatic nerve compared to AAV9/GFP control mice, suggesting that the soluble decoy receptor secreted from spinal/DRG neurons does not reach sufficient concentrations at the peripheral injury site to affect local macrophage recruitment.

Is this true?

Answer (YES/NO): NO